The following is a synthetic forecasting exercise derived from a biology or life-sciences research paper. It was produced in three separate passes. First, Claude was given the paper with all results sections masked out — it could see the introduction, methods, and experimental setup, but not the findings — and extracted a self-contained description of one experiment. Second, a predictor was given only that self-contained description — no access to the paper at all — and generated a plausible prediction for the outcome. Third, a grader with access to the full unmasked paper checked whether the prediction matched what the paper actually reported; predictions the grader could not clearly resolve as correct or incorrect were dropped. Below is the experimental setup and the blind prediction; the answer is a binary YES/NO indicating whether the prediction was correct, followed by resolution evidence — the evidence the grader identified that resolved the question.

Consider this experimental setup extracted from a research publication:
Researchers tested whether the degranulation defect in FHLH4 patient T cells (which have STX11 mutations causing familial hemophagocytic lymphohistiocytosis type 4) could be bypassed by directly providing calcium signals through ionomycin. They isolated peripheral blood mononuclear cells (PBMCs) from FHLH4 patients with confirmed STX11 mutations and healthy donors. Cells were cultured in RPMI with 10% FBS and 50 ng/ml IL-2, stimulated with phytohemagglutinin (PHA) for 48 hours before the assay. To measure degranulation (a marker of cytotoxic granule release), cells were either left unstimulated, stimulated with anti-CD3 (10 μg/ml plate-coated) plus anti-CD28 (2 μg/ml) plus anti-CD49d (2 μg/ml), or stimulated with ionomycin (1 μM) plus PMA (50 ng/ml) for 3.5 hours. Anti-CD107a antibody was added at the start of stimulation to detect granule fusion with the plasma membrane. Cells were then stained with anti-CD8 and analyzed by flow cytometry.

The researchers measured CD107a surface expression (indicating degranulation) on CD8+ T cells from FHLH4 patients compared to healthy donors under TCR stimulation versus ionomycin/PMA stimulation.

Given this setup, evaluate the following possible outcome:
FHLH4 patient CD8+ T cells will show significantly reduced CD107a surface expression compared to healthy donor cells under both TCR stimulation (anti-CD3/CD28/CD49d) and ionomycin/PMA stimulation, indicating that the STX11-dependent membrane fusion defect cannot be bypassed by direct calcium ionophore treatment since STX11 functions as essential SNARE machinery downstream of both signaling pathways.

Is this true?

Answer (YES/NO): NO